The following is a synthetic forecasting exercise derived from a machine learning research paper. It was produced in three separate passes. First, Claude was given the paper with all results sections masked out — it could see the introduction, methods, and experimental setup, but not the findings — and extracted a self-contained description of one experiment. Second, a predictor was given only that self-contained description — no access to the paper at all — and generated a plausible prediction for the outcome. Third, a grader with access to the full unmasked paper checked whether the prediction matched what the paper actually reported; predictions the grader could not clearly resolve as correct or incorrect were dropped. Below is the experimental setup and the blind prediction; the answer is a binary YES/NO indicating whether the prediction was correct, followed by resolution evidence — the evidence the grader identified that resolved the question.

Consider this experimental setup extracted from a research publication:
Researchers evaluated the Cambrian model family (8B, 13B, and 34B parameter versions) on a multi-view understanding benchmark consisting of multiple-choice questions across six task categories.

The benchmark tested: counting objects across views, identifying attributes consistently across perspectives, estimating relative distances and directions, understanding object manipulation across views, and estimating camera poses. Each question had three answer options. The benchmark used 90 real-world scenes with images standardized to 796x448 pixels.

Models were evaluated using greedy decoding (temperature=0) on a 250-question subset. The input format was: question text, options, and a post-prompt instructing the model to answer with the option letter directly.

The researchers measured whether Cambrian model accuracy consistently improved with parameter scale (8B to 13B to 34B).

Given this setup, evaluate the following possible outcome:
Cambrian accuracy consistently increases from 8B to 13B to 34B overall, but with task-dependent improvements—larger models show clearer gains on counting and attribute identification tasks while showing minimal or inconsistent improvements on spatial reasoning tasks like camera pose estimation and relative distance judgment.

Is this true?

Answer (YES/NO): NO